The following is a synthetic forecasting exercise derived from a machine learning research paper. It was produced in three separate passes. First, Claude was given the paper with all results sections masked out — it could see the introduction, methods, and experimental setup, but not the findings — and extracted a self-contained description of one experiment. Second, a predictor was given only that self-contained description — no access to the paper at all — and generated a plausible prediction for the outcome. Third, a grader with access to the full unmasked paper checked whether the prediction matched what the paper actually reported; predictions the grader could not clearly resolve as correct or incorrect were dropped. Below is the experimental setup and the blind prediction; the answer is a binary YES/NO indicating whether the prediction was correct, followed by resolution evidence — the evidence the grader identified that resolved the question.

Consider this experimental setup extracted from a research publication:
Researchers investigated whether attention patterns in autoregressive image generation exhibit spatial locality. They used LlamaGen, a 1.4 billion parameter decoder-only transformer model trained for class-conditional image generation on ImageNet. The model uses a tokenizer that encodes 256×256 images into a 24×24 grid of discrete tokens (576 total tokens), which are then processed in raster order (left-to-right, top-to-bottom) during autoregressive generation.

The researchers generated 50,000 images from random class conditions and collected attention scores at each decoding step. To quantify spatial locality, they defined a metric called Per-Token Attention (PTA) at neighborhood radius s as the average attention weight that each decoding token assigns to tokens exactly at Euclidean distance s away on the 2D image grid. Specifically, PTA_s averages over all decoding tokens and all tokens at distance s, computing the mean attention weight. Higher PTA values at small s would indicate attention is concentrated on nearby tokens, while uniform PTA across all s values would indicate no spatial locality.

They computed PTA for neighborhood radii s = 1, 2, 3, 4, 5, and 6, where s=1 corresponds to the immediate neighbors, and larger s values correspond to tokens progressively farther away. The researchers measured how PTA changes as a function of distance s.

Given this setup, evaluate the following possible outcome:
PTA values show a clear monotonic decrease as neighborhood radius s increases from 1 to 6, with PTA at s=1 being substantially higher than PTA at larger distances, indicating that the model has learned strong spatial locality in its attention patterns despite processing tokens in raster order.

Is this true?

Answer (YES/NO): YES